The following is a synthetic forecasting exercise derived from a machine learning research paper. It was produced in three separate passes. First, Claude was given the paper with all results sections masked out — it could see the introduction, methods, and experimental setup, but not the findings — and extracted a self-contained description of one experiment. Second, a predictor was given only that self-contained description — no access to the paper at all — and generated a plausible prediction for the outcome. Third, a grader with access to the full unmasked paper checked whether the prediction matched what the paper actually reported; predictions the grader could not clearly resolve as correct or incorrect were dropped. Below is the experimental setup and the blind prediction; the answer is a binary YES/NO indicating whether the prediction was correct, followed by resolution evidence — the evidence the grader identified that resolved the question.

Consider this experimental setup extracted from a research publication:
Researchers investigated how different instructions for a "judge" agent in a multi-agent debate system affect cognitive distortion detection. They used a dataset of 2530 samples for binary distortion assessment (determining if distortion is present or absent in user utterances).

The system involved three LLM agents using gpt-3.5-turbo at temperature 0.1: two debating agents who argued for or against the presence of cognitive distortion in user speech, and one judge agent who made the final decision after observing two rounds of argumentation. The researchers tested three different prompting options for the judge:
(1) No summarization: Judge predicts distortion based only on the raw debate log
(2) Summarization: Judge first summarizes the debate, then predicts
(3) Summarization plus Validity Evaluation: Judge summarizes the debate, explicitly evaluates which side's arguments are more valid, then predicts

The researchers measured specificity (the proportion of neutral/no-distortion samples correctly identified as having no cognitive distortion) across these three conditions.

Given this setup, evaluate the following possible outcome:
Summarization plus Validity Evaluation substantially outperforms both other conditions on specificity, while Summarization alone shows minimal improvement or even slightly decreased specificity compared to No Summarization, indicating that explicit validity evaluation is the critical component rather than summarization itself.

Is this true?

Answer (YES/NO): NO